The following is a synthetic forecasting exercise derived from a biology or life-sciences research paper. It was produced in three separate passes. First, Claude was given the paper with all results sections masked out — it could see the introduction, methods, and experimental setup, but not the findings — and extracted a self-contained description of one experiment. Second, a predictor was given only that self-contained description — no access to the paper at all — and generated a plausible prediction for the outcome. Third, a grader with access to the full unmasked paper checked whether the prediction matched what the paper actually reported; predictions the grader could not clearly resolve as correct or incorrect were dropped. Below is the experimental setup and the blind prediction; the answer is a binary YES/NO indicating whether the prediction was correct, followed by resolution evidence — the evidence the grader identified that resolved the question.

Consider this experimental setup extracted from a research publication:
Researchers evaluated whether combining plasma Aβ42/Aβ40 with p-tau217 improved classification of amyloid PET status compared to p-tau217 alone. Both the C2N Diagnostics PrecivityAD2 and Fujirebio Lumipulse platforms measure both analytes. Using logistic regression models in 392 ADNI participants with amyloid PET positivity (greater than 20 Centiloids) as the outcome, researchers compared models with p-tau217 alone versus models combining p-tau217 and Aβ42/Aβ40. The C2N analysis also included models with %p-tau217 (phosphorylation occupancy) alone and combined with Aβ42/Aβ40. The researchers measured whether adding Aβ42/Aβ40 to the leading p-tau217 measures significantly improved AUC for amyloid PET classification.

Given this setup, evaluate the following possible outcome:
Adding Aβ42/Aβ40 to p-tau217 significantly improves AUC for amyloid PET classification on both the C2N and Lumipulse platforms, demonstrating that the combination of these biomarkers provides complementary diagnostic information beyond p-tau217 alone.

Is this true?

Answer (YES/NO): NO